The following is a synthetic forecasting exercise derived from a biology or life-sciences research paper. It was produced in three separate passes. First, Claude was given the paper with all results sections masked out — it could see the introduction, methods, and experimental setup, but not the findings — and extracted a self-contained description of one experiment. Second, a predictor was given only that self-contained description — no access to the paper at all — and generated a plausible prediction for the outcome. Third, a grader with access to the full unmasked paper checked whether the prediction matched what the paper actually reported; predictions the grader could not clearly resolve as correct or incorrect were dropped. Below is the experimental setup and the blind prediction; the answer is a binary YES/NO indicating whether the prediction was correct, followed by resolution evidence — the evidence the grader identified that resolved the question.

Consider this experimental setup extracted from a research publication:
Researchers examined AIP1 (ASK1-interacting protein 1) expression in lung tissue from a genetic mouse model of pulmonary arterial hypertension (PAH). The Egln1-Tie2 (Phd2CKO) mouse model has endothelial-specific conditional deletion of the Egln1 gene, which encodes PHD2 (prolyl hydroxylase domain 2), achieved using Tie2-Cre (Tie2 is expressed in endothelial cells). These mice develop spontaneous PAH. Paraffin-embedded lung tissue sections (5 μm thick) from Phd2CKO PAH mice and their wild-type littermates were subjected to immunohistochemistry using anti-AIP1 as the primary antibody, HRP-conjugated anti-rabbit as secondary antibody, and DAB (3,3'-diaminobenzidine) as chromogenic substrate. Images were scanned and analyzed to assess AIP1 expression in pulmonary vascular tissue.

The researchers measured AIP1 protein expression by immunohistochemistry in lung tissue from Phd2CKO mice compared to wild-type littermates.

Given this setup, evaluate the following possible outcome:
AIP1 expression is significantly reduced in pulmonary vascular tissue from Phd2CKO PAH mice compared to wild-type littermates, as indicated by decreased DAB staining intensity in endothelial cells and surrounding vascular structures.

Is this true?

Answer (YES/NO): NO